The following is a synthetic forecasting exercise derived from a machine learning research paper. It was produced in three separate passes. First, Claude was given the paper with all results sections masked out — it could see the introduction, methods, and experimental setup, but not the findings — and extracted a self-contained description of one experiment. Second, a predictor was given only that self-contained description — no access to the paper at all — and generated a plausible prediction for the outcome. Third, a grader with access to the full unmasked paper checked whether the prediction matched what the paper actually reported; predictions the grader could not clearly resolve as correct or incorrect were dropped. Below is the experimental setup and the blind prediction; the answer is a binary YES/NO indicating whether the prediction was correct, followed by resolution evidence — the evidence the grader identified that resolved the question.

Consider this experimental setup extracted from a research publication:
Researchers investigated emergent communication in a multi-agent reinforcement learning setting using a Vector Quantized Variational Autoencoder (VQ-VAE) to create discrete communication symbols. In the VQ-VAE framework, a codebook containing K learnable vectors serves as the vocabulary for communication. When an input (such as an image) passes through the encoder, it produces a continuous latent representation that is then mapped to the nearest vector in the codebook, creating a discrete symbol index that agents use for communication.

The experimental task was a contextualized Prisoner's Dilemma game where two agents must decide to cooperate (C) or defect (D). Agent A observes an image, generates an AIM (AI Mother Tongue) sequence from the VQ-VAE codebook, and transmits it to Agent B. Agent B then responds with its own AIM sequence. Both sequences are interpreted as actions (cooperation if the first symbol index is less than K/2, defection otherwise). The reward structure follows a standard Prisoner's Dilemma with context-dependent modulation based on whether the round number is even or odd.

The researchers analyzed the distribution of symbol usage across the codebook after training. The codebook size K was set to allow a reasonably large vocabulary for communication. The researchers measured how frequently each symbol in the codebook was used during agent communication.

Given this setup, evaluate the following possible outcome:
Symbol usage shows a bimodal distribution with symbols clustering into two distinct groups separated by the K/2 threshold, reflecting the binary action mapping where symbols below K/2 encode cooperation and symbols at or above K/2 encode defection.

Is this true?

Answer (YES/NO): NO